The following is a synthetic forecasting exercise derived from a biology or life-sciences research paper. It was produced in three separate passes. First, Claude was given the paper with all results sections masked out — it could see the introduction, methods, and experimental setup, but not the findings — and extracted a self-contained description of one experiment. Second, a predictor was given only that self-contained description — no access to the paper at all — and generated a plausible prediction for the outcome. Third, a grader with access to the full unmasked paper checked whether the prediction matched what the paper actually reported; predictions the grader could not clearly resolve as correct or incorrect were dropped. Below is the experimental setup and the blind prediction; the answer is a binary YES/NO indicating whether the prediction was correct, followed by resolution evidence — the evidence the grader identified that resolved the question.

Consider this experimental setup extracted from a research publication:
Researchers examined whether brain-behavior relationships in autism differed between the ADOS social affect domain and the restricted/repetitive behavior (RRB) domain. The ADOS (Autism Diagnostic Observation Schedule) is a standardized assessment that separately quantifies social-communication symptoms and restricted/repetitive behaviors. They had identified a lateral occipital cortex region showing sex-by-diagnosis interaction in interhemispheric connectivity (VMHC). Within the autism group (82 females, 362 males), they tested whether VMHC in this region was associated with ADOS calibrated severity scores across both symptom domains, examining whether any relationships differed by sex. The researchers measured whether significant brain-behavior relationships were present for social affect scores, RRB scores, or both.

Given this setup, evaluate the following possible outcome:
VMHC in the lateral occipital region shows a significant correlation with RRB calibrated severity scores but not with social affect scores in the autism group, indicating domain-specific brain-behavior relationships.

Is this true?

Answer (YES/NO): NO